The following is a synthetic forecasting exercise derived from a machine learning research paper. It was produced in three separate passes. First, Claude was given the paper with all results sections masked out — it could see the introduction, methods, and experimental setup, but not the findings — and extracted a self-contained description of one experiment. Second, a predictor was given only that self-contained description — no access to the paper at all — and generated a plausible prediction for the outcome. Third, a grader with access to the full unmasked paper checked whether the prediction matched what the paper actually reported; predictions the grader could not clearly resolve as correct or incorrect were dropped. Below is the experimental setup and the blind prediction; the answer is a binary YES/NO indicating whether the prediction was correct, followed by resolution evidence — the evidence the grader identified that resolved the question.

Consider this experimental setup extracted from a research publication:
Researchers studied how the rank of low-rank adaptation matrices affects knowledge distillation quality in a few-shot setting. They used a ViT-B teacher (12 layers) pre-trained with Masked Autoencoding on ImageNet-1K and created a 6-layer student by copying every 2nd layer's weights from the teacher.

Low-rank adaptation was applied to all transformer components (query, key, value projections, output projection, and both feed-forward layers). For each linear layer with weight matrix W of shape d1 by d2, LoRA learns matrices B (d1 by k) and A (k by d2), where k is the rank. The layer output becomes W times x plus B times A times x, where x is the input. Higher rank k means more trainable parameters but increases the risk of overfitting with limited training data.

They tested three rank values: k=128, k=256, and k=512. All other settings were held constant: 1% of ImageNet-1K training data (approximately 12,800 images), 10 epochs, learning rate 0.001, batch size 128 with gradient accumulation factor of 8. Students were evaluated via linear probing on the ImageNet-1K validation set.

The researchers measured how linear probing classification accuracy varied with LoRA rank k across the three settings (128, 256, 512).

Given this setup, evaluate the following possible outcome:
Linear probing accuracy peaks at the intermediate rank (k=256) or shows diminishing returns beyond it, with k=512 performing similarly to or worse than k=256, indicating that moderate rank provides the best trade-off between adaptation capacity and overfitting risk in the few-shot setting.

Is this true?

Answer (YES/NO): YES